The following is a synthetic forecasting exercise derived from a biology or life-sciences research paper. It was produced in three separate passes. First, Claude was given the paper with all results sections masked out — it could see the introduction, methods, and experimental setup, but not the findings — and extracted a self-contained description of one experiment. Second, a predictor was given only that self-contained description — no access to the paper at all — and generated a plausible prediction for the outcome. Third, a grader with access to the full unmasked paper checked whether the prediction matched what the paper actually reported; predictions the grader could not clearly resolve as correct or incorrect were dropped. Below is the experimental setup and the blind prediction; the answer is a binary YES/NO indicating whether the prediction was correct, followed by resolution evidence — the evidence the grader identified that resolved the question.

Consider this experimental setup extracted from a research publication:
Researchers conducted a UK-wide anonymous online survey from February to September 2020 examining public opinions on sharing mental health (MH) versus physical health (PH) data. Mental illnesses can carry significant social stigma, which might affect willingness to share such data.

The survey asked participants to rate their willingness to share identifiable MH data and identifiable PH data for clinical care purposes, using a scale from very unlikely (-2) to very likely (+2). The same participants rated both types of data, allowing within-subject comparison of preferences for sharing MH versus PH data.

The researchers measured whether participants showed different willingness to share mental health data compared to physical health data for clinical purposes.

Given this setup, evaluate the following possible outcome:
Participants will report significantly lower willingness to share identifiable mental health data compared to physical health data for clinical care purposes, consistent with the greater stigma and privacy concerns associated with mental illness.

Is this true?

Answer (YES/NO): YES